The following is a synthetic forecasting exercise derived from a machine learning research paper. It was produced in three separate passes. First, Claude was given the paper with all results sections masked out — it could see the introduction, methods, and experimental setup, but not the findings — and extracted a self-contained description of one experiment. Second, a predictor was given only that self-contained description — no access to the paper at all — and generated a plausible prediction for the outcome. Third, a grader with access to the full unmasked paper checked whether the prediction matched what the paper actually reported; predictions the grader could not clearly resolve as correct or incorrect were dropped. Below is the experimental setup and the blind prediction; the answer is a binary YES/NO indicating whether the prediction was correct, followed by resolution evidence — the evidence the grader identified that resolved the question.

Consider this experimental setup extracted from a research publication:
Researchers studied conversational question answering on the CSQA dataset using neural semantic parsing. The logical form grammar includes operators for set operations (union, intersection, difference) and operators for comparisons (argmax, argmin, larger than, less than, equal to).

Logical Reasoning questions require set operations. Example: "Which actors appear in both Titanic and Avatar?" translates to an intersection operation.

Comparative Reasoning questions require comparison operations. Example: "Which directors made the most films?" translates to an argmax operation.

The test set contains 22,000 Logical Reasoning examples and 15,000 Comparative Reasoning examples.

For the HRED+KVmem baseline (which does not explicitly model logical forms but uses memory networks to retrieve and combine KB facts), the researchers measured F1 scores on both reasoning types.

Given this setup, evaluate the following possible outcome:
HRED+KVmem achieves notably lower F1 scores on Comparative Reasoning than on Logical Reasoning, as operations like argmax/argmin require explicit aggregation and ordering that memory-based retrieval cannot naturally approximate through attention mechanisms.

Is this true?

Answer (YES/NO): YES